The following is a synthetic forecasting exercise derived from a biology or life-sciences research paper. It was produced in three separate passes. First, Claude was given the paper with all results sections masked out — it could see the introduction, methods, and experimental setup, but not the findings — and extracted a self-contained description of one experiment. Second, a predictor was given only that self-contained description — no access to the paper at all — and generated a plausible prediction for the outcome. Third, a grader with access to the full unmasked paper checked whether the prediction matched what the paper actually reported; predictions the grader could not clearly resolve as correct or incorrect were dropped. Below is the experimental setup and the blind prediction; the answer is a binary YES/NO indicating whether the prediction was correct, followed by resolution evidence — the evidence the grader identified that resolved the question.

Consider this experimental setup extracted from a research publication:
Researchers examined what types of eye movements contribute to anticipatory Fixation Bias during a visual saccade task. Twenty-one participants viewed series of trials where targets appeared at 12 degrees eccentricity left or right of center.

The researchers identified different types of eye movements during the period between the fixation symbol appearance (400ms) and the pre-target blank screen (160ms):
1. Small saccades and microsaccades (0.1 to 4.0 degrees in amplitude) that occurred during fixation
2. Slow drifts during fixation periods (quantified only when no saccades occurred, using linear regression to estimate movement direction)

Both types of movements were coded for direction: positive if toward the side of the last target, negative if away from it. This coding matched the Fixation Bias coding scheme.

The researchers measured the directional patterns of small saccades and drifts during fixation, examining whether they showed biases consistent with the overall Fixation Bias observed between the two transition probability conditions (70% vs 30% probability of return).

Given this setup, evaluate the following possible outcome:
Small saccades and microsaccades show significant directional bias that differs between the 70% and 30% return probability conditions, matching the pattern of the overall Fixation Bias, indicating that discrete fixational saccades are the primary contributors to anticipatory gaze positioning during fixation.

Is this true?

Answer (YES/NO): NO